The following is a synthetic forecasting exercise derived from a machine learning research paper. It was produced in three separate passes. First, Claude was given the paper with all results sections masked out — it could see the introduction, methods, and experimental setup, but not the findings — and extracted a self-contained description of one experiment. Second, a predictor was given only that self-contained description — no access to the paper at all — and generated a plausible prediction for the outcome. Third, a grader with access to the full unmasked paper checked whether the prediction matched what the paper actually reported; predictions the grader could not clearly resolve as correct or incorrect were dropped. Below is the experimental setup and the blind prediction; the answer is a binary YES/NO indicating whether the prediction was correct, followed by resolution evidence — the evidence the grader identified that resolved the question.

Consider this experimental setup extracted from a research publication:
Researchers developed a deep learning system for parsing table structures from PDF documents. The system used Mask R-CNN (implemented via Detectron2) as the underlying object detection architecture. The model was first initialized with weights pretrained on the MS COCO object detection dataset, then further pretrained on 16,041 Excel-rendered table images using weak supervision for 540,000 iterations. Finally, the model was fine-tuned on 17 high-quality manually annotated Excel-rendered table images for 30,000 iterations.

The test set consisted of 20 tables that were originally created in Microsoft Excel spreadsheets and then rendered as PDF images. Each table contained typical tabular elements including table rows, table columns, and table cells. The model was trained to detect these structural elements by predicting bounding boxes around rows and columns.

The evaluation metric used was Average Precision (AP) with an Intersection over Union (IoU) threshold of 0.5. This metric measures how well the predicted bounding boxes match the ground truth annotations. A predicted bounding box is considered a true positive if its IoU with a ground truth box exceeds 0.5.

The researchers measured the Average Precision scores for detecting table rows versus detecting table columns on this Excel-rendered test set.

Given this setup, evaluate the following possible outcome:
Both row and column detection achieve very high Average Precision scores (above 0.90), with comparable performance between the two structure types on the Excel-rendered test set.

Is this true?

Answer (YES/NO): NO